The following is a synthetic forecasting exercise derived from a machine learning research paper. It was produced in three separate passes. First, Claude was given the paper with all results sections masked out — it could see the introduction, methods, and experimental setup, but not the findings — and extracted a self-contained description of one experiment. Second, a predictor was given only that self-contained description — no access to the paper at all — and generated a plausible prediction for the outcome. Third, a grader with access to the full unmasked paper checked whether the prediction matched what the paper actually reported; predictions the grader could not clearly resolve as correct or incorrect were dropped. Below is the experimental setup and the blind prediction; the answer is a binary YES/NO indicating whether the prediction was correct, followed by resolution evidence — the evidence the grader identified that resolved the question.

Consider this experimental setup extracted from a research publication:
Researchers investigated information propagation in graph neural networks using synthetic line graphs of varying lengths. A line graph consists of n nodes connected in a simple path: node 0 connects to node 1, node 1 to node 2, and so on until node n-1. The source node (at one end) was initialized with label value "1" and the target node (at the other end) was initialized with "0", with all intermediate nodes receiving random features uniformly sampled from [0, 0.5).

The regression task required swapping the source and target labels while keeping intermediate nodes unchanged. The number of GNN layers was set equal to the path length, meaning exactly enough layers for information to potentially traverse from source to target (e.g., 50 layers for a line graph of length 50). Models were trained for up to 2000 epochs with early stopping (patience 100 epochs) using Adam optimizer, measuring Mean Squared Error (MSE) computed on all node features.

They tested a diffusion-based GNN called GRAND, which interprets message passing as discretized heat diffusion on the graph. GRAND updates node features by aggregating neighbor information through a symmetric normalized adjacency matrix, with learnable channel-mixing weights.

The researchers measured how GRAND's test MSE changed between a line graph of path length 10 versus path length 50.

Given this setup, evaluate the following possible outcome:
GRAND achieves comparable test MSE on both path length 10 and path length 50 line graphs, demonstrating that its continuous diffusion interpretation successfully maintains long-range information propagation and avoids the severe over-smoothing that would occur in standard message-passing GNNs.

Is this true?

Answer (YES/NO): NO